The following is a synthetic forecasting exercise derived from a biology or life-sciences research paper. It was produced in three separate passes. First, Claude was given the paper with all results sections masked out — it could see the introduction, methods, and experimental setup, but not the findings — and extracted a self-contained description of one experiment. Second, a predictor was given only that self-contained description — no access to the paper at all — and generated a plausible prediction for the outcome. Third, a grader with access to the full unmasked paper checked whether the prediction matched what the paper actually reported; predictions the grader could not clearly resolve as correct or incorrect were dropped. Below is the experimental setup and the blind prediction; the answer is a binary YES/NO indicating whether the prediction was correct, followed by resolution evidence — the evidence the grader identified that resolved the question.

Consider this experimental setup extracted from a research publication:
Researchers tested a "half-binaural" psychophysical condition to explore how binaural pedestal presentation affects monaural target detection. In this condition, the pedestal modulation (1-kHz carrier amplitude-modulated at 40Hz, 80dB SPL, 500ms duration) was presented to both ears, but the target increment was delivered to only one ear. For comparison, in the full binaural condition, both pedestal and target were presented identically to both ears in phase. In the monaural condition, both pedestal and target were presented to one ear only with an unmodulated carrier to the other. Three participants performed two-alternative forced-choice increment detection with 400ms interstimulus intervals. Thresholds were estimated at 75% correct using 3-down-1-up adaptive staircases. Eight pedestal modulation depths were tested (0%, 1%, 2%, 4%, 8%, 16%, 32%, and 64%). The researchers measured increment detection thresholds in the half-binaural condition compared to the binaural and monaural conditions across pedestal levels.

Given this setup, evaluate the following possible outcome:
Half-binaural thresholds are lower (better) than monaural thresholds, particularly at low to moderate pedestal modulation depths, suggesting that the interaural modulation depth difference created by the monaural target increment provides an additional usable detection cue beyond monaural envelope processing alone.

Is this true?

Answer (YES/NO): NO